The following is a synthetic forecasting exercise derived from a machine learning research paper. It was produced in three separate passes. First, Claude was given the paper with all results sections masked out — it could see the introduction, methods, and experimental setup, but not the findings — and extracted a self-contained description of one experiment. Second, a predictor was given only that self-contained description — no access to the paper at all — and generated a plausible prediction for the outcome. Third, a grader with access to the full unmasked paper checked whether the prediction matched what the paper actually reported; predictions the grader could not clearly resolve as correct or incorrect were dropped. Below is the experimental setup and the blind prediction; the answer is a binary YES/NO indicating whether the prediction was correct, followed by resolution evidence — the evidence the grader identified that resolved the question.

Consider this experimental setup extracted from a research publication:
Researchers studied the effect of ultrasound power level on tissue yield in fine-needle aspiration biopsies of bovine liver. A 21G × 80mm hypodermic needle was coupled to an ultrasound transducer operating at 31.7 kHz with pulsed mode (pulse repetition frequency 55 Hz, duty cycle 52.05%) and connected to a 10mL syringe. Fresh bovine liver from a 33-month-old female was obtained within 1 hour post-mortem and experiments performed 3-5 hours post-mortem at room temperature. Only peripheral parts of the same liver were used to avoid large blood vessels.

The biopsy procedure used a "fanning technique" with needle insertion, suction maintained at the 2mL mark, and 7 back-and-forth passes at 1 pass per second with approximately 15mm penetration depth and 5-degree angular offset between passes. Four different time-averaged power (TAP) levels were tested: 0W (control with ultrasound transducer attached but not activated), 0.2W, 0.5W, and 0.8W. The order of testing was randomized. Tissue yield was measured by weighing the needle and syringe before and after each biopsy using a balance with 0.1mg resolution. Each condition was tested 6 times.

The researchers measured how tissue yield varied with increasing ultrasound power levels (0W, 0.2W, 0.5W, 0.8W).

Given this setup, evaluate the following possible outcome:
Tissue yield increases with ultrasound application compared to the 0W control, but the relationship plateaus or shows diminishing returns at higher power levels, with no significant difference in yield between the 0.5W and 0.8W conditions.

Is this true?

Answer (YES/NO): NO